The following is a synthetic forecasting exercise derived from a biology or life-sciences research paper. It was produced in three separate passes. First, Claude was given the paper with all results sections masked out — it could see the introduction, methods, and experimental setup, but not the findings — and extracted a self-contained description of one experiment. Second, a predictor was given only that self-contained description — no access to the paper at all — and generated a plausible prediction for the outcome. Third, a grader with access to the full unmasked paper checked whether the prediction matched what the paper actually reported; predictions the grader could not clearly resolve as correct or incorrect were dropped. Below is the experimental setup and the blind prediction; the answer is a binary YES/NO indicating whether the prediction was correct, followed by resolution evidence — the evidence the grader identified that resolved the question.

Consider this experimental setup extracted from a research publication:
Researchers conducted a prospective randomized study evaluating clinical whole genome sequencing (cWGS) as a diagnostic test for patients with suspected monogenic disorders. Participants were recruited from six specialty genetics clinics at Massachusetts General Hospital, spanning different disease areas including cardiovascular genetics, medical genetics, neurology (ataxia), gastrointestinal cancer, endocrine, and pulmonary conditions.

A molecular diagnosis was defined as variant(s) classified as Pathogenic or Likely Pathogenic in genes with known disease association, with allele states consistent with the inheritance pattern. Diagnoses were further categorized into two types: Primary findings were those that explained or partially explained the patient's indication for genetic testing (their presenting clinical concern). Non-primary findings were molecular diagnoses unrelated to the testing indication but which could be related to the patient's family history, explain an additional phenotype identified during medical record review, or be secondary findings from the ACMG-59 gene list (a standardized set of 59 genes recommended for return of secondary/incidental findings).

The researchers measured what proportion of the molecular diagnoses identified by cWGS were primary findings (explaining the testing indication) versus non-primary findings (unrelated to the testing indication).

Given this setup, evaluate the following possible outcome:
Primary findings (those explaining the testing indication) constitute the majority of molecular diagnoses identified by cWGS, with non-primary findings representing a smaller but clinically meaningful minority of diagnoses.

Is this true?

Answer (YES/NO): YES